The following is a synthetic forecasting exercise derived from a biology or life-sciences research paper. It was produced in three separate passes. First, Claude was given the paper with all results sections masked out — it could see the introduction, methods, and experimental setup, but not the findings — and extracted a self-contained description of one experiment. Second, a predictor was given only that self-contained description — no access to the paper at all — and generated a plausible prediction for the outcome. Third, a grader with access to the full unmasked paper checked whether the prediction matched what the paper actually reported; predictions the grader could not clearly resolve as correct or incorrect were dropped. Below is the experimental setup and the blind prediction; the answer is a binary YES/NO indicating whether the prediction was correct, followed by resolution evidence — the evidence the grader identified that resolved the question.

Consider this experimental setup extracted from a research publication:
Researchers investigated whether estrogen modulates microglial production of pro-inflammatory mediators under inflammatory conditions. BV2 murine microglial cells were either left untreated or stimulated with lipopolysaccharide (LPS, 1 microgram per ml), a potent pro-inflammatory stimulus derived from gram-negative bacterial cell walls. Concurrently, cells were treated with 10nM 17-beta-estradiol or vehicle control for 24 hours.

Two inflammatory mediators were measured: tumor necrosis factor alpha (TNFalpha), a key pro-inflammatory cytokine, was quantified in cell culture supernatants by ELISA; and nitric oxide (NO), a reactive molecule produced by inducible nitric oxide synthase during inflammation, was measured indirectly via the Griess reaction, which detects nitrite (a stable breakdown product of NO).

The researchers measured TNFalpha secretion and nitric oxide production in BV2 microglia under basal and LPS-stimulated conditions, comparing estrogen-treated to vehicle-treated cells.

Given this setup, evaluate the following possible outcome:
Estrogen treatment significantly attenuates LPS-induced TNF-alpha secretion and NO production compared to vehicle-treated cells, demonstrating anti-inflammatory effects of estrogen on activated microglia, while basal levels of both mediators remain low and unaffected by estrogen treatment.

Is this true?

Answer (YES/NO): YES